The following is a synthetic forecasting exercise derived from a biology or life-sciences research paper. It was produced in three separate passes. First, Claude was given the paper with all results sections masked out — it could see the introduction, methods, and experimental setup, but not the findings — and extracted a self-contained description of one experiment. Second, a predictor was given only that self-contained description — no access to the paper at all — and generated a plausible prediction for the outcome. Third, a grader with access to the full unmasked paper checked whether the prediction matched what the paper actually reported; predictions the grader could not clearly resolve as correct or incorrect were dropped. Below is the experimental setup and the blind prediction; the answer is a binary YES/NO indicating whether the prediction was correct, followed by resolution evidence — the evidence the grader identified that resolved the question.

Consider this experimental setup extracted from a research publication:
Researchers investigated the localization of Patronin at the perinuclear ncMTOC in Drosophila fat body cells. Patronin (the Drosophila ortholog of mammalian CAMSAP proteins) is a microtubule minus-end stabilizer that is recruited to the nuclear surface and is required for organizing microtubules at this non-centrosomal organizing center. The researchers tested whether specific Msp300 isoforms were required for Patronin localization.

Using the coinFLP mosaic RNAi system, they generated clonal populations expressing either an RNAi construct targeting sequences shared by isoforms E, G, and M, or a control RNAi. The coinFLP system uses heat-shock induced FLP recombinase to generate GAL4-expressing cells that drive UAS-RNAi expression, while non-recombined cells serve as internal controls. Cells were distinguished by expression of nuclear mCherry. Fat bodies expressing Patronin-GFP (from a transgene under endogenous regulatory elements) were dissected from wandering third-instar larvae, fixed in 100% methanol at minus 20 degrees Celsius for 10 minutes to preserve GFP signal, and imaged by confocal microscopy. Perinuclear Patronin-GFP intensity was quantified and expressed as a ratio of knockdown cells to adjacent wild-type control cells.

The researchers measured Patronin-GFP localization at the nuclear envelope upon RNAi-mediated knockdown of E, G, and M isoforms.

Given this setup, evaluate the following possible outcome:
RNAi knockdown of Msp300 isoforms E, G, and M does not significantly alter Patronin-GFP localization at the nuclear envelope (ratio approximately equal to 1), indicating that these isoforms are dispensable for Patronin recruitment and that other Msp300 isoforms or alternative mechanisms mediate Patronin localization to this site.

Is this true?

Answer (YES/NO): NO